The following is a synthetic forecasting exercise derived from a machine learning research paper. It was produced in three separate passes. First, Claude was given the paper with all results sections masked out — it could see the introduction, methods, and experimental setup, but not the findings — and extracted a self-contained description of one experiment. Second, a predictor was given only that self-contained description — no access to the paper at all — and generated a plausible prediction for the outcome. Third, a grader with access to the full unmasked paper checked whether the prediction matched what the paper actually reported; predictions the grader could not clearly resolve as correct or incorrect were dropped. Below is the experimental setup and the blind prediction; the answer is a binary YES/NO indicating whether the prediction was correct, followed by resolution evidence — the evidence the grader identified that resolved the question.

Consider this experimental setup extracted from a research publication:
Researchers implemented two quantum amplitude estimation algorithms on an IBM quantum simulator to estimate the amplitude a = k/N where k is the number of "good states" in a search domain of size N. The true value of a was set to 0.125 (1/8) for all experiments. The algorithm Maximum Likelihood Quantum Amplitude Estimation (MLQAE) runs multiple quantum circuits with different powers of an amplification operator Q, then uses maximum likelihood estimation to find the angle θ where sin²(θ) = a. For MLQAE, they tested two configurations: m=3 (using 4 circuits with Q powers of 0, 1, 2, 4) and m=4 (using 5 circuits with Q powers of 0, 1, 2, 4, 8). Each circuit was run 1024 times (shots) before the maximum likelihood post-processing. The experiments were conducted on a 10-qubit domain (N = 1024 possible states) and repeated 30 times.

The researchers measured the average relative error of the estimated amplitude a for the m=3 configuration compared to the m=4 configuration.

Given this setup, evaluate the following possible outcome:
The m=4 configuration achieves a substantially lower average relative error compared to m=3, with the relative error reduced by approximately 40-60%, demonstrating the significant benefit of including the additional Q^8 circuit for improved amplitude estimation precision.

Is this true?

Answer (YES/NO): YES